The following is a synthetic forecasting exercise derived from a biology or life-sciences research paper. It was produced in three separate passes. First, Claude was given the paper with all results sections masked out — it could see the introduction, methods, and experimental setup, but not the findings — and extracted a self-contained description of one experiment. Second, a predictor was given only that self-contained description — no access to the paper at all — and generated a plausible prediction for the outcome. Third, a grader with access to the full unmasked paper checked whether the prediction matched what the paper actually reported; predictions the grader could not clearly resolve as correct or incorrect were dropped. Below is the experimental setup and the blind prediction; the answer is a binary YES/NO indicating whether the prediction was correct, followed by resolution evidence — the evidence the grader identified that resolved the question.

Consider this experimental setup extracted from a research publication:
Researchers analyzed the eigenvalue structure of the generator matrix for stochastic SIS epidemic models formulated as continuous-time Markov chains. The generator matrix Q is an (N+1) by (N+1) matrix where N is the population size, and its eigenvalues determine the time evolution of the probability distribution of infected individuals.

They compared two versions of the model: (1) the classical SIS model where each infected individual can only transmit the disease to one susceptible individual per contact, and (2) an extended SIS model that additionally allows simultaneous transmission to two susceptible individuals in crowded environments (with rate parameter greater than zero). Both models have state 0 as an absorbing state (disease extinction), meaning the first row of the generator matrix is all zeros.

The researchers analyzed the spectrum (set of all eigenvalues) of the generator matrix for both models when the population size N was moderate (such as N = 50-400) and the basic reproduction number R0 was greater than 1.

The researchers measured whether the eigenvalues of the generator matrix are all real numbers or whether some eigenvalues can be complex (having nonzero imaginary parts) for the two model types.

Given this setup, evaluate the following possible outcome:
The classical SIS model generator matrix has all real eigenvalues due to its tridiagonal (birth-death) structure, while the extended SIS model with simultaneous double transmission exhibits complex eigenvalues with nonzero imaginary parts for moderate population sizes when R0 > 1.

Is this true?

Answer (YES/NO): YES